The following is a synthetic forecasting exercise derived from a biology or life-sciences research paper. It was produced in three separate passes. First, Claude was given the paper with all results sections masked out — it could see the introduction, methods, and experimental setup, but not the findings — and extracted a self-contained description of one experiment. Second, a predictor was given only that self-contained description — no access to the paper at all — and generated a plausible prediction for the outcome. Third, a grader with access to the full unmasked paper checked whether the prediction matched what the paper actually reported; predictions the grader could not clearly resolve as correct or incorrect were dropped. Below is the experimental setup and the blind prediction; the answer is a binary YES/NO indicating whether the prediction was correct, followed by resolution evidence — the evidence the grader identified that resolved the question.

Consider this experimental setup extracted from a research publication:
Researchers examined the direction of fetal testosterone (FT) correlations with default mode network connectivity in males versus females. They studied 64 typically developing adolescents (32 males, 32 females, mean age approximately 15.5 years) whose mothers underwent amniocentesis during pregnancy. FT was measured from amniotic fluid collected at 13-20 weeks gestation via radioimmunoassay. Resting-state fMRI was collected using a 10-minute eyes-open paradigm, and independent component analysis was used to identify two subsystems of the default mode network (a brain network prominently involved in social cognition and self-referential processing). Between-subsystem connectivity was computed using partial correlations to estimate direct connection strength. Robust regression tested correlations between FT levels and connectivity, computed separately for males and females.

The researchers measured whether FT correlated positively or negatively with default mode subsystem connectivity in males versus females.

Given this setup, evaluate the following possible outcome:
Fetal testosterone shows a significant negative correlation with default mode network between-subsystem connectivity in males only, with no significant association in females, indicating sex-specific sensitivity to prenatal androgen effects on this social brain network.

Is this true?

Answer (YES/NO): YES